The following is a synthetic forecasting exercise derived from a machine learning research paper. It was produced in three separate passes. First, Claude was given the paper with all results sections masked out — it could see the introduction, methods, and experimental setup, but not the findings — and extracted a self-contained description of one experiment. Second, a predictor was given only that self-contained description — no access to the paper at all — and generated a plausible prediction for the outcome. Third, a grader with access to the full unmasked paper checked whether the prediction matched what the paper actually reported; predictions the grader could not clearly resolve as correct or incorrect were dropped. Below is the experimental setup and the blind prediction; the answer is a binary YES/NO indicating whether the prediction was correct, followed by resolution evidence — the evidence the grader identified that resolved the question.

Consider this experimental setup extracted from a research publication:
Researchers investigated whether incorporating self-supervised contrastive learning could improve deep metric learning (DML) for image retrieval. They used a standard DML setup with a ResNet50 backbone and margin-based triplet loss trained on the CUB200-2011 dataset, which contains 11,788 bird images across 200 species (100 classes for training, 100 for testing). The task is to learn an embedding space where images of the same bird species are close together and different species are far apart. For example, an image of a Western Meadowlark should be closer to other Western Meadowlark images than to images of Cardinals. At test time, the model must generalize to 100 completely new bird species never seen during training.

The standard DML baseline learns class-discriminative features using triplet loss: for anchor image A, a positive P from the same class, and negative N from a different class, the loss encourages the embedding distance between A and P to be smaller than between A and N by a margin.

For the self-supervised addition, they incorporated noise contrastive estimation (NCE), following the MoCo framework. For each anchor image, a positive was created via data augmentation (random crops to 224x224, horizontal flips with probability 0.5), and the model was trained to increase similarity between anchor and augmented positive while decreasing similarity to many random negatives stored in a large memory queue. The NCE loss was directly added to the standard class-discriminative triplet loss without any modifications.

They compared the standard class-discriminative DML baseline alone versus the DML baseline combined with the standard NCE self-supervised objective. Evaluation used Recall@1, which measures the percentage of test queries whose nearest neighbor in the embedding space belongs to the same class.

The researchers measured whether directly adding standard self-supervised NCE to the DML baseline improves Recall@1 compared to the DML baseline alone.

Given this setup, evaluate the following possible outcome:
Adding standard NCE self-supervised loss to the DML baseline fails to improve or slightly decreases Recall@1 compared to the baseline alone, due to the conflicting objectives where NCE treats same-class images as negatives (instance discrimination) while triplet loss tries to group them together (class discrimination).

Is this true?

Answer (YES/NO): YES